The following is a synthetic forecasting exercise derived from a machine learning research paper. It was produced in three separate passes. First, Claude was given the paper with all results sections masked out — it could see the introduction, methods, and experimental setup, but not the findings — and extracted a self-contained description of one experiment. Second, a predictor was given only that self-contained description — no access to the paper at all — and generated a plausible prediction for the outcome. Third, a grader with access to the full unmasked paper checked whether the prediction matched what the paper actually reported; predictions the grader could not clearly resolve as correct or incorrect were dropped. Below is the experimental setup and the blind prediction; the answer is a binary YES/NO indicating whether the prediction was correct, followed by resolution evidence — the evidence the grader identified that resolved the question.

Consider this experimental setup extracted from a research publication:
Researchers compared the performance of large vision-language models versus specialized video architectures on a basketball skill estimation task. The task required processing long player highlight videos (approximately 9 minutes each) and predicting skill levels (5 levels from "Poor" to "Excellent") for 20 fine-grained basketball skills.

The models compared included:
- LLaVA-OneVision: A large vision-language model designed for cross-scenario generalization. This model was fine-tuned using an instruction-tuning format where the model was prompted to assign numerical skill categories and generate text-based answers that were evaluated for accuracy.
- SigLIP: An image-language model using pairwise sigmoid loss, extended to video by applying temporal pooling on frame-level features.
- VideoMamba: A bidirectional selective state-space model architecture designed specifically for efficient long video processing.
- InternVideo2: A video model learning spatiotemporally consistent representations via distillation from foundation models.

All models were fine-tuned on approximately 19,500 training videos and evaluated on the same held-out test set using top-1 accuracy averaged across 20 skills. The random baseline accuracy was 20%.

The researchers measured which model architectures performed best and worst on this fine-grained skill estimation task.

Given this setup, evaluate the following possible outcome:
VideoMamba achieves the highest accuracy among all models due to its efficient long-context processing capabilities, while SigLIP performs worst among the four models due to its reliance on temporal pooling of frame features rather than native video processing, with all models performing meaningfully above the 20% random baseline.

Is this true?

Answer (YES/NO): NO